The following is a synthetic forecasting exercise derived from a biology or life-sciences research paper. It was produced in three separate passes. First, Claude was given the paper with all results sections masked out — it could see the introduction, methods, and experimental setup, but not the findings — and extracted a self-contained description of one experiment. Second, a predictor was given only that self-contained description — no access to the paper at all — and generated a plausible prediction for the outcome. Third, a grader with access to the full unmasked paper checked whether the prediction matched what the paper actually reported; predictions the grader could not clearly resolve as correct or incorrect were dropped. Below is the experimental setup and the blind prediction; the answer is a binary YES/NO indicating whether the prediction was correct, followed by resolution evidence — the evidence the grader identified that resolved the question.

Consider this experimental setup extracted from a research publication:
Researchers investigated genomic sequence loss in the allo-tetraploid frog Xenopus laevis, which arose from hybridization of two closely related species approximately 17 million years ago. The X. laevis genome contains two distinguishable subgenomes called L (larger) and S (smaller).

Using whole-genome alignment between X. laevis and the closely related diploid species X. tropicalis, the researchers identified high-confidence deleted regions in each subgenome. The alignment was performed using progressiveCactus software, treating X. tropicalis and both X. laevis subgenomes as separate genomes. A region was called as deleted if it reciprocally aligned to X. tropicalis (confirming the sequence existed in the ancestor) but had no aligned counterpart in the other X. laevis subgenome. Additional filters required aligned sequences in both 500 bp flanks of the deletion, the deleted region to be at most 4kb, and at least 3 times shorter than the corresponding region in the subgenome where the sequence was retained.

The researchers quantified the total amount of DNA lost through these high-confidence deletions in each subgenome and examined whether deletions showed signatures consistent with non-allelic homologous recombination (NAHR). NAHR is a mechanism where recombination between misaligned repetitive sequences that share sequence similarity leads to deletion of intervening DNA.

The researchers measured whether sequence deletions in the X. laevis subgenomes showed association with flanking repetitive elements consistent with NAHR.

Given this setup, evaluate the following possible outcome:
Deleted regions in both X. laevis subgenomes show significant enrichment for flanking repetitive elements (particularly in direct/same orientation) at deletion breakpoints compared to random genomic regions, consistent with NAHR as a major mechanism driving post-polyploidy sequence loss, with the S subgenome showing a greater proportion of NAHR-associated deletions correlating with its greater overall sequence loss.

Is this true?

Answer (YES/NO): NO